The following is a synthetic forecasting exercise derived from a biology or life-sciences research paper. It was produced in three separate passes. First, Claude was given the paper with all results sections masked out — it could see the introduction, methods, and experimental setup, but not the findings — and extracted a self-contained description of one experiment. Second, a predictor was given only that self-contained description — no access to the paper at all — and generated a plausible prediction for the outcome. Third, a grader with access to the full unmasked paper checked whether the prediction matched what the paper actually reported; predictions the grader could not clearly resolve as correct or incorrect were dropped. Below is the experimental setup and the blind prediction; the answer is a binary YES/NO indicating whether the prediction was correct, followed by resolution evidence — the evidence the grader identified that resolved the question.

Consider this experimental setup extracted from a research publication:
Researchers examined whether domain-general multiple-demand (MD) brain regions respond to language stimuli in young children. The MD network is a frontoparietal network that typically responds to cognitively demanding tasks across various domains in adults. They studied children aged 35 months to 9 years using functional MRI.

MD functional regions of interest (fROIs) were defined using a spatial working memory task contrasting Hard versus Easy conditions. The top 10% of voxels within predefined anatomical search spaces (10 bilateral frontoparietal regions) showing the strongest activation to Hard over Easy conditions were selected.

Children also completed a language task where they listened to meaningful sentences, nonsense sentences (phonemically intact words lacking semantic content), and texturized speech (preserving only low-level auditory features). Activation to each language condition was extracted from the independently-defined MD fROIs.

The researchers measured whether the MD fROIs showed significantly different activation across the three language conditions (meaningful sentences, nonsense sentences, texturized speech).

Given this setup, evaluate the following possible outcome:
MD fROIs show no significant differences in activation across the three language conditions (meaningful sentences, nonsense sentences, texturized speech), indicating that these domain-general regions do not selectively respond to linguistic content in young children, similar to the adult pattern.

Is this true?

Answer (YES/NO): YES